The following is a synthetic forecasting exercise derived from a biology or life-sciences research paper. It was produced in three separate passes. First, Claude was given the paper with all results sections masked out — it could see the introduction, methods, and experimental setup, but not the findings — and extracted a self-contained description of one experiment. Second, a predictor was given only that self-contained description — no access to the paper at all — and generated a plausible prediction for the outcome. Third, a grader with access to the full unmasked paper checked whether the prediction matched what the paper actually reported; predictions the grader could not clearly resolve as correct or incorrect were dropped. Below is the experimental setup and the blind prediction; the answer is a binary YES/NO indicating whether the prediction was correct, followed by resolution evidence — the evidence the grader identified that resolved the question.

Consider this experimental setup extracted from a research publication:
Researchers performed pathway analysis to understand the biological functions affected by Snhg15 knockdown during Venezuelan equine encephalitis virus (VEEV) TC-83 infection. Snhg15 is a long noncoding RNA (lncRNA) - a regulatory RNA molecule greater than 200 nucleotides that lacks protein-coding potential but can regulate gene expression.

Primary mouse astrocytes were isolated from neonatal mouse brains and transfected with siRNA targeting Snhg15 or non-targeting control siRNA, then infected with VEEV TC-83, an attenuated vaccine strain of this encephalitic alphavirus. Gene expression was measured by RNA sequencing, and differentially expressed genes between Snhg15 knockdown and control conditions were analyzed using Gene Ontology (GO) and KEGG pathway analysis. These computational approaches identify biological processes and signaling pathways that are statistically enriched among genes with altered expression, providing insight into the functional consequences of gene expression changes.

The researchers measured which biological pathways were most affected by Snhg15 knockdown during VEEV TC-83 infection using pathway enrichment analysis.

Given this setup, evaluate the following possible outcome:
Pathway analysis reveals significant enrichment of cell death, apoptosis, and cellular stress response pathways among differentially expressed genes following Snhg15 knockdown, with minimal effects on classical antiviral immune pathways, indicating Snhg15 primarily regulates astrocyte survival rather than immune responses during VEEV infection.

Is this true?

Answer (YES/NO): NO